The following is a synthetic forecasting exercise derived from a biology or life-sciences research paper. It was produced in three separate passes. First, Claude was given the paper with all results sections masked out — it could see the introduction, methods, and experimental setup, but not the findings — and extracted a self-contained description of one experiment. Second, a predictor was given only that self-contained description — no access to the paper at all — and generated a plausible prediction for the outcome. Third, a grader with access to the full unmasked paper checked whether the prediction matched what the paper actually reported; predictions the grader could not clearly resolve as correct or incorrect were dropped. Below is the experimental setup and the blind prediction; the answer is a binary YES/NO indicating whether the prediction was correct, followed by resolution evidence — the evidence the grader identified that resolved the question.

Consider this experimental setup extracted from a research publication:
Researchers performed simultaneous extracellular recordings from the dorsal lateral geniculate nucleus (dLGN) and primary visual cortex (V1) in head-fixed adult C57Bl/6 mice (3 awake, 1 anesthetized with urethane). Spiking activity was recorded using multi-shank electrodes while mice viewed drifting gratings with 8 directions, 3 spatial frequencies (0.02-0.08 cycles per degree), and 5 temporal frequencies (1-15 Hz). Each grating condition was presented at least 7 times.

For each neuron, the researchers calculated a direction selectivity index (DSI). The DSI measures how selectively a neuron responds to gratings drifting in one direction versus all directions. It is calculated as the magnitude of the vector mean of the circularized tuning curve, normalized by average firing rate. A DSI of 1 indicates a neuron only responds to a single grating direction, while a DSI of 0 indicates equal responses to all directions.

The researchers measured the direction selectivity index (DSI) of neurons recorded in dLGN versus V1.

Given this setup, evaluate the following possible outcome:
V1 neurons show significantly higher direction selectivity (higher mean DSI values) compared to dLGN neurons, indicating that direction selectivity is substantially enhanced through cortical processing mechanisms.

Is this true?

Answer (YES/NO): YES